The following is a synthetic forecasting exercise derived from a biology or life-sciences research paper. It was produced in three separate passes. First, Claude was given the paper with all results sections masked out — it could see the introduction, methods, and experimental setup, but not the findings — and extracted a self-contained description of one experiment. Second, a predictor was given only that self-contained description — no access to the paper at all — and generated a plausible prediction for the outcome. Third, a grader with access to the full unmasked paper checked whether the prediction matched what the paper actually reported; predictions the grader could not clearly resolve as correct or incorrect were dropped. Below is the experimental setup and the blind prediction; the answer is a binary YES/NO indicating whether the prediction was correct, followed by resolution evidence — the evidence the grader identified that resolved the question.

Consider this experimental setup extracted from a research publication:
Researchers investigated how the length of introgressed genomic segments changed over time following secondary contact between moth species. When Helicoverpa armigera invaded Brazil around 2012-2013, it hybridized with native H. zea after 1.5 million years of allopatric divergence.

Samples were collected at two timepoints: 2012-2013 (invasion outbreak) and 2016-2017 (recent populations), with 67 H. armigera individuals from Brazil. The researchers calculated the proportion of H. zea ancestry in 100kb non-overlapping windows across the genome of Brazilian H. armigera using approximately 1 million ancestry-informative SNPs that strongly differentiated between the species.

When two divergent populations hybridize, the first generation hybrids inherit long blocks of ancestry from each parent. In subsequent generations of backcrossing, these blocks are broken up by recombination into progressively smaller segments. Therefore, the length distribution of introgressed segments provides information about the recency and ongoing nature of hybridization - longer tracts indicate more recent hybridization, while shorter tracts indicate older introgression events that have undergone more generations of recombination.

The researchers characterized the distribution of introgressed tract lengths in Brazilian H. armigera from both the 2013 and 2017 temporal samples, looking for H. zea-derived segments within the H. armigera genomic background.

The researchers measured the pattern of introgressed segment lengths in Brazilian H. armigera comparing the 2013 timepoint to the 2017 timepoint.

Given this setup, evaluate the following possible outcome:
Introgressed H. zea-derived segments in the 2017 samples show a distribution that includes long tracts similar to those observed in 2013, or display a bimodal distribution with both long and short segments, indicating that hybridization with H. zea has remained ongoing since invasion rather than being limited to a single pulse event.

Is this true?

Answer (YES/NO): NO